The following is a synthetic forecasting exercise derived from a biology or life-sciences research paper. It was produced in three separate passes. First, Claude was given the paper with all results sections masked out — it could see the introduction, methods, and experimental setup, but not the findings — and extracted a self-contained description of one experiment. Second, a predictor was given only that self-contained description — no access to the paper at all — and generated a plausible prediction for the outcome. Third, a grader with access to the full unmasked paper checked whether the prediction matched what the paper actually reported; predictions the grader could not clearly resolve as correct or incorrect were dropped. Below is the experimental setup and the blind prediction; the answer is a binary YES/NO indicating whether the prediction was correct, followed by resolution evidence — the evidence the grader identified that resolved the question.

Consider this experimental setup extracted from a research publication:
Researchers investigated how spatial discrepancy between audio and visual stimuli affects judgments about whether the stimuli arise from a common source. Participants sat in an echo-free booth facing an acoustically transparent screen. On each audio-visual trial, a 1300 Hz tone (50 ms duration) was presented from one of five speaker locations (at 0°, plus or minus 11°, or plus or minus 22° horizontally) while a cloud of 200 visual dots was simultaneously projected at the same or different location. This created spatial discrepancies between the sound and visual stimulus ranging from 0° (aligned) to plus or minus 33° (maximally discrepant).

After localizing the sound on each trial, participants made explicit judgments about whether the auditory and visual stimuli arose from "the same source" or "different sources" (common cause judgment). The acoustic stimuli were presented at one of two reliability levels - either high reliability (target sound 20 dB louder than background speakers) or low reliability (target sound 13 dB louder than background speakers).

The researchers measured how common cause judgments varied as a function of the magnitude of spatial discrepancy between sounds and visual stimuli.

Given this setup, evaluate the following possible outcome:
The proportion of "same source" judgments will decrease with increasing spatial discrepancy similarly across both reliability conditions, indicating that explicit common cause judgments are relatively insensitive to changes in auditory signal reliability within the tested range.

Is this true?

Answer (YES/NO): YES